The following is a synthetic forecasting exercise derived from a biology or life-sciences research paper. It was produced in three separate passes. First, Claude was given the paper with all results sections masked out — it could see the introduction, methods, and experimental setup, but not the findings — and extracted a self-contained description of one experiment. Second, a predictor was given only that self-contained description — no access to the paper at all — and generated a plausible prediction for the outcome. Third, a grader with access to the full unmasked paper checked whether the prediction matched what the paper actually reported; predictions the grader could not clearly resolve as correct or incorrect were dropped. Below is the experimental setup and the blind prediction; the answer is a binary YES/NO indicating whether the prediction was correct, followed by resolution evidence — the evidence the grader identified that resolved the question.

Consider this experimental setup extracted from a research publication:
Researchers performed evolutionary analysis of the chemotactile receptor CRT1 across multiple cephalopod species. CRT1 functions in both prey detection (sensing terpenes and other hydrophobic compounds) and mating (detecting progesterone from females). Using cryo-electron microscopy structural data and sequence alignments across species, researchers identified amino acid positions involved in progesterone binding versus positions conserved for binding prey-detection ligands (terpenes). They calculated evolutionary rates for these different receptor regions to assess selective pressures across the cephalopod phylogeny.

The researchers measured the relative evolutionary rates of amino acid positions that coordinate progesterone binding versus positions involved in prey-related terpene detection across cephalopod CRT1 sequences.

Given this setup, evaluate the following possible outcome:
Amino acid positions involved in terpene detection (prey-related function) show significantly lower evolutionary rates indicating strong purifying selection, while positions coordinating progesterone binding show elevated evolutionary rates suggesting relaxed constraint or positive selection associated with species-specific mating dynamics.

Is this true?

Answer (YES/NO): NO